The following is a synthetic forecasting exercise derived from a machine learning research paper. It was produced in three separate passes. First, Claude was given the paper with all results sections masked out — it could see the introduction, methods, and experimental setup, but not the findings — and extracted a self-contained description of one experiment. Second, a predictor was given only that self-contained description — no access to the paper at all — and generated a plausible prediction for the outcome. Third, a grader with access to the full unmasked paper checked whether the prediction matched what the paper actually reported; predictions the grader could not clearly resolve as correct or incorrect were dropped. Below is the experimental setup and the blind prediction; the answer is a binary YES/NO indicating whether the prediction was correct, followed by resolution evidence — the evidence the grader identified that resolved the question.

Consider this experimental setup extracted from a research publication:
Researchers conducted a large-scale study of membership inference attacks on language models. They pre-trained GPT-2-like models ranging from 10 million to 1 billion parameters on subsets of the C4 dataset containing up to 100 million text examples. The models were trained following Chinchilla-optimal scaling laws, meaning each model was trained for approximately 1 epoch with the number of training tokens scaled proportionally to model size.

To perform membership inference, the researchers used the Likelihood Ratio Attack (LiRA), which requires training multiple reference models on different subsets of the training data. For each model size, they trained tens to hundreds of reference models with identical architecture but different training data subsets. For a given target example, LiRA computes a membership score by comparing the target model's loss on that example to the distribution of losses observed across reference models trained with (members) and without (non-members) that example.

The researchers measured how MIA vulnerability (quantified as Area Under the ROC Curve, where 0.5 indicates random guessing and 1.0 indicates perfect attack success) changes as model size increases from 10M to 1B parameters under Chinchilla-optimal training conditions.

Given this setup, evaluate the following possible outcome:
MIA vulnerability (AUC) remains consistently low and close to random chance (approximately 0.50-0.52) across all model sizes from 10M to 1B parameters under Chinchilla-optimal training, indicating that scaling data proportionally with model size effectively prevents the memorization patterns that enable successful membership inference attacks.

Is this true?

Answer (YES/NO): NO